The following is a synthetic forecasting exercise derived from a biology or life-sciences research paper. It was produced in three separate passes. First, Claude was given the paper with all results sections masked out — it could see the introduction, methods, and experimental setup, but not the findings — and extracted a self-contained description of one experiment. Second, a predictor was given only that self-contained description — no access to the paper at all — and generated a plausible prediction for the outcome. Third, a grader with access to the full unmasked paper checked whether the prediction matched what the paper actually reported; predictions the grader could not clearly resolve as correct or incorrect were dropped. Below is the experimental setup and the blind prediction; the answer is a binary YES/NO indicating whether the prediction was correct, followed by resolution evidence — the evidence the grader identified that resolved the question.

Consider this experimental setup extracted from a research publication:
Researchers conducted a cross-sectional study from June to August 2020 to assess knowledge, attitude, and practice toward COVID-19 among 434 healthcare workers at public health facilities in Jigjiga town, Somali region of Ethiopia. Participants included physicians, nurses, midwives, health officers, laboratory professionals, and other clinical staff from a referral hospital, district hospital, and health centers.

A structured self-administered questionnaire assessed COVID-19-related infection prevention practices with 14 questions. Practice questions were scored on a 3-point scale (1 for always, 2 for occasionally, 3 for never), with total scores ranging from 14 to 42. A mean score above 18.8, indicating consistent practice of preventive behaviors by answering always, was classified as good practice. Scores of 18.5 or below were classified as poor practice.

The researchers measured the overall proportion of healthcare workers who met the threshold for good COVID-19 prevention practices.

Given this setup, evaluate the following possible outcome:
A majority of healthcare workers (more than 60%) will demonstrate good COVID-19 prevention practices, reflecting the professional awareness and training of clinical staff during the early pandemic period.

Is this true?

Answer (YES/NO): NO